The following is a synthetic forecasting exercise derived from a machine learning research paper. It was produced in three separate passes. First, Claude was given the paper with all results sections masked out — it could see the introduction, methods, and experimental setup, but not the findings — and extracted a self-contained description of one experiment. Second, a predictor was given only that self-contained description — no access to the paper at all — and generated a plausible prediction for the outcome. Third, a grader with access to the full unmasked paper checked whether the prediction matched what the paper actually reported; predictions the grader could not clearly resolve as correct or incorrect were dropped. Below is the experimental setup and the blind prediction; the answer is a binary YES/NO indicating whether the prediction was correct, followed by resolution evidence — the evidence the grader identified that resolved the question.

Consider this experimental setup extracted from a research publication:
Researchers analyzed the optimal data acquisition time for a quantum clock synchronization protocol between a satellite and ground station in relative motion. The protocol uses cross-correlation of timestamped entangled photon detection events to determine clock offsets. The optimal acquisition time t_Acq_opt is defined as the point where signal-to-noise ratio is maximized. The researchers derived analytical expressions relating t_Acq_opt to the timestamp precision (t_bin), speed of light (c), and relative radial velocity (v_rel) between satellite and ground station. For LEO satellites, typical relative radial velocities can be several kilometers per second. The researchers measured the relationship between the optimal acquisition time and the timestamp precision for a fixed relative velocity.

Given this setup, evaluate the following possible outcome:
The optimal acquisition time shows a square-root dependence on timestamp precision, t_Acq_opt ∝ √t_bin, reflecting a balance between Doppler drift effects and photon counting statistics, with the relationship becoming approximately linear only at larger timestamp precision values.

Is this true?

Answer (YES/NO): NO